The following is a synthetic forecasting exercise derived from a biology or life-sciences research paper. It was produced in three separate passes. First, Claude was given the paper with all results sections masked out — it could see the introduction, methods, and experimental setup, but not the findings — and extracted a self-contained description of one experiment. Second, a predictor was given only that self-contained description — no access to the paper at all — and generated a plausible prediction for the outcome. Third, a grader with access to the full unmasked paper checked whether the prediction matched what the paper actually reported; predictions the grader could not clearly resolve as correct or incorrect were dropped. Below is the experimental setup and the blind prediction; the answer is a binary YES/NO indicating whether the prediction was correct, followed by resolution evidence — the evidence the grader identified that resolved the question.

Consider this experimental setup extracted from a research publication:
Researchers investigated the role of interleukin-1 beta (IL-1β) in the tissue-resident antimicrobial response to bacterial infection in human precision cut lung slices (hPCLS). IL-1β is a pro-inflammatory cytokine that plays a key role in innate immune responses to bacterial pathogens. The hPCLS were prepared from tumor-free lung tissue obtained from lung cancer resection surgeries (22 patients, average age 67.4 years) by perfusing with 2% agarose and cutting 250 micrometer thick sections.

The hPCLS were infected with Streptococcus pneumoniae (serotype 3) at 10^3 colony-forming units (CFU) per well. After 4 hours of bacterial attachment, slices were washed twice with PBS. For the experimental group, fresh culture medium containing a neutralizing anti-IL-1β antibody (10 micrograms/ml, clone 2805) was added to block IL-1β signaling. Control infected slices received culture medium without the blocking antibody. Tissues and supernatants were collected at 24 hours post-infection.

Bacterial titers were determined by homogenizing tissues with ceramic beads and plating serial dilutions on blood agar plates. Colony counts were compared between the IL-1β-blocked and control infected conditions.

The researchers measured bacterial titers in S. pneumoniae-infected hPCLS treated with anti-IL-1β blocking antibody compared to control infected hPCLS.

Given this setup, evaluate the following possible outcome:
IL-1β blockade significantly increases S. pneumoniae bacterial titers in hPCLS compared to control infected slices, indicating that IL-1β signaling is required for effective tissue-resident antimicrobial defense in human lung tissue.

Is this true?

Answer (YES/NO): NO